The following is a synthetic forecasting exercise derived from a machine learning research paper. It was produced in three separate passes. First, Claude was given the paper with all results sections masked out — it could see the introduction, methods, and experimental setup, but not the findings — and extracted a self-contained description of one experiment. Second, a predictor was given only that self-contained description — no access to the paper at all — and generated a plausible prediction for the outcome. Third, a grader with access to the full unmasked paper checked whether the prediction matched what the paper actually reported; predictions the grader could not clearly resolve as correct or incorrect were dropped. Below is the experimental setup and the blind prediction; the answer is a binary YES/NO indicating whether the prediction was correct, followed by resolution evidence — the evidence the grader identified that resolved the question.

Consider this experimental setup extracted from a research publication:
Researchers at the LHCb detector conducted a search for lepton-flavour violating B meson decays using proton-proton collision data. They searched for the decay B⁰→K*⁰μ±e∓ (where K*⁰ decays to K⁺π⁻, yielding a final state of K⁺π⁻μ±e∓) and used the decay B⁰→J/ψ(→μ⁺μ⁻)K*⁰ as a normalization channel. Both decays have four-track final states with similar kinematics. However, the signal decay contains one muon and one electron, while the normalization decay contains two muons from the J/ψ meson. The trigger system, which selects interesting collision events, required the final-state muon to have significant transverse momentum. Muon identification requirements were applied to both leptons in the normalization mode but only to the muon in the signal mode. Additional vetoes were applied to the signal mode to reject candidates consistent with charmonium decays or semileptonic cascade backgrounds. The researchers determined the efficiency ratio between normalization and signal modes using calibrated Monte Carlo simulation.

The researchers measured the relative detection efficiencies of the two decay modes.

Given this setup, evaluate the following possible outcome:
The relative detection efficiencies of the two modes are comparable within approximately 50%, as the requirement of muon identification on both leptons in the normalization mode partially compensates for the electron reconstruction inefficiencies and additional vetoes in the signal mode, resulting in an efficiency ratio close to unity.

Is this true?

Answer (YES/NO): NO